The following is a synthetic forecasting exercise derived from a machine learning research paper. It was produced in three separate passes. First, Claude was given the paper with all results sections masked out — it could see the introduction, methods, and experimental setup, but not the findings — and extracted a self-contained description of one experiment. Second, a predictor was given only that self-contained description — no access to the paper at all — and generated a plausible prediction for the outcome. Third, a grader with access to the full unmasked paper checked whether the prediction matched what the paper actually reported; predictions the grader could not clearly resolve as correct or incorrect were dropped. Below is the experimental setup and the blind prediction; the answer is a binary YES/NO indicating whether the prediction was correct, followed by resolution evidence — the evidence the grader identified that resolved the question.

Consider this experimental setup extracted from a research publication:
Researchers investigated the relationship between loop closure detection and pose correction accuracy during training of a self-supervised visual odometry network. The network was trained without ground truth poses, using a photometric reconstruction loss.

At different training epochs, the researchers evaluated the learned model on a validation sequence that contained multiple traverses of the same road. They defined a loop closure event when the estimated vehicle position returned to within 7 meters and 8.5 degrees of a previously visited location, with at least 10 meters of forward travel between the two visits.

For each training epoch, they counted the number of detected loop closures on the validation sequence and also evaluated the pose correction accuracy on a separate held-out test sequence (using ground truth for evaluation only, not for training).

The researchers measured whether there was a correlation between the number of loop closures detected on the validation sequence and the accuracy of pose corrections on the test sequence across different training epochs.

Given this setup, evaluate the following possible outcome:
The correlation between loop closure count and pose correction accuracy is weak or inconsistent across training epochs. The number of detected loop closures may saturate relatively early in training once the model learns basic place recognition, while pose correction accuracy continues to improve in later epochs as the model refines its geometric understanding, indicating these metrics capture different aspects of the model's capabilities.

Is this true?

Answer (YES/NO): NO